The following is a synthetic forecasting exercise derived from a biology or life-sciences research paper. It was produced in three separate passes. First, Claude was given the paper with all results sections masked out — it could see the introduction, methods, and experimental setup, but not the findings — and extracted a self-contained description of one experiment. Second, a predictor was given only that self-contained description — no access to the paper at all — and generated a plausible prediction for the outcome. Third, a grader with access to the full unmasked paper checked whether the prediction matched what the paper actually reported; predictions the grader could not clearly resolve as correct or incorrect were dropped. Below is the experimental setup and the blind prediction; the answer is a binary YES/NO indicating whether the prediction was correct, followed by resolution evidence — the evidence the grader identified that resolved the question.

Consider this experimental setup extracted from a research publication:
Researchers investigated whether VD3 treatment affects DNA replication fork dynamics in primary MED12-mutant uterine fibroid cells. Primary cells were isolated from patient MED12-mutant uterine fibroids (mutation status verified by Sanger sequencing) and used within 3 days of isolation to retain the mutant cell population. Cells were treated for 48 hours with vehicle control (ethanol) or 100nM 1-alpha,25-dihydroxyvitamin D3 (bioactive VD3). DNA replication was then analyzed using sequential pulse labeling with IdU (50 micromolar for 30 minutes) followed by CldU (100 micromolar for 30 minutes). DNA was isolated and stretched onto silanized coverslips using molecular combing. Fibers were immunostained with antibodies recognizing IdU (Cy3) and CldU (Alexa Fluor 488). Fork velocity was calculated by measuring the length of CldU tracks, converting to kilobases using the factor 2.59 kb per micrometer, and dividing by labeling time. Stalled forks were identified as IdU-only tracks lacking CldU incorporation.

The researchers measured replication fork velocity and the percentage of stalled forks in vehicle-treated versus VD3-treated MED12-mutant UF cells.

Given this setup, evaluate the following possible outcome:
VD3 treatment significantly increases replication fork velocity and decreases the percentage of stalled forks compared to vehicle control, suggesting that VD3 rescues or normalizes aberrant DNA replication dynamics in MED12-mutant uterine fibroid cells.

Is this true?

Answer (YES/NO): YES